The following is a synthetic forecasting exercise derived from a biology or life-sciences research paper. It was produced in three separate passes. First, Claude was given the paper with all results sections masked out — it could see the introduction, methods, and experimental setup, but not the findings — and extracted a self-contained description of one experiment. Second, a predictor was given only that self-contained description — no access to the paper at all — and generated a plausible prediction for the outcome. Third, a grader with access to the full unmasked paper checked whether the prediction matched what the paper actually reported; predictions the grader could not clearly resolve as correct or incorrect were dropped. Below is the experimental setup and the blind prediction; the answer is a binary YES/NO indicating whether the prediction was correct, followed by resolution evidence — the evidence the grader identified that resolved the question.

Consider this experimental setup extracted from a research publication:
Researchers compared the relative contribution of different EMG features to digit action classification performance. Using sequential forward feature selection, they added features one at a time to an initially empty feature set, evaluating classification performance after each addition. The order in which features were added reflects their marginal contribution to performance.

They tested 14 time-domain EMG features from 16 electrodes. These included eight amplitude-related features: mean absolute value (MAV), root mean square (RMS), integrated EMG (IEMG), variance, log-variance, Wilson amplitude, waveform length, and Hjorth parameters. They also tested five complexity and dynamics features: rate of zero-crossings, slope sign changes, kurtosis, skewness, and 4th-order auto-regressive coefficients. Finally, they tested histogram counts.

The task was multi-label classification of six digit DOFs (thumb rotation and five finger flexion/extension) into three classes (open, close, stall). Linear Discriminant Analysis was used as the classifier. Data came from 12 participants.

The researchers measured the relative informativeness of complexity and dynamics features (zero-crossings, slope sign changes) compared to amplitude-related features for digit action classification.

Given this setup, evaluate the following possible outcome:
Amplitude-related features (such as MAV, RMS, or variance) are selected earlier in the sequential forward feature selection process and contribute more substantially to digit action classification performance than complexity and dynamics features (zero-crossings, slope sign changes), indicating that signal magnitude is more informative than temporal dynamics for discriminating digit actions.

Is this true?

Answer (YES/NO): YES